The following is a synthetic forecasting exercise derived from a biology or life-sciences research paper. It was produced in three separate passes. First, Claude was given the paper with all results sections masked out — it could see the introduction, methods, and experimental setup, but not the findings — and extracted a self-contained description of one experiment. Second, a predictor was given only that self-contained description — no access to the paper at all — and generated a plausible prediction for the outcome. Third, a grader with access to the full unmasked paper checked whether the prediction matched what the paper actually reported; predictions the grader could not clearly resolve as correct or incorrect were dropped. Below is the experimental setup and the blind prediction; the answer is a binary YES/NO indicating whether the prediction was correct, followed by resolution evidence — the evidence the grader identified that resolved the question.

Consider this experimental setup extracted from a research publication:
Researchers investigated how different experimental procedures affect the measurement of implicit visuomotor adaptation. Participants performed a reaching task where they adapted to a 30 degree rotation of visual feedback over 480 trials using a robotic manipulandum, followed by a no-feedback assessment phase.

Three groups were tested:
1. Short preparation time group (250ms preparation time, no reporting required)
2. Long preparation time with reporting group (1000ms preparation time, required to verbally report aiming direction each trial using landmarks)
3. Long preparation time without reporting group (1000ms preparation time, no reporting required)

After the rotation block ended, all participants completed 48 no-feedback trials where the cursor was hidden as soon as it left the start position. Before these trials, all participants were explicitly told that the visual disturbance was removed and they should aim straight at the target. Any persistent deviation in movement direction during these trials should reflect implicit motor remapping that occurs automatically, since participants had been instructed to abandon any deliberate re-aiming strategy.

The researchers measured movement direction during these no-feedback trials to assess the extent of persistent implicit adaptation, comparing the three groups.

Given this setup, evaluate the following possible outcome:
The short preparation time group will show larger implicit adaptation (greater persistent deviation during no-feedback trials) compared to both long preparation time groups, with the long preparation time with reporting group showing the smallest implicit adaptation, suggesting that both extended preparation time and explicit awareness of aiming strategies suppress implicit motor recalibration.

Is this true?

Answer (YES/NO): NO